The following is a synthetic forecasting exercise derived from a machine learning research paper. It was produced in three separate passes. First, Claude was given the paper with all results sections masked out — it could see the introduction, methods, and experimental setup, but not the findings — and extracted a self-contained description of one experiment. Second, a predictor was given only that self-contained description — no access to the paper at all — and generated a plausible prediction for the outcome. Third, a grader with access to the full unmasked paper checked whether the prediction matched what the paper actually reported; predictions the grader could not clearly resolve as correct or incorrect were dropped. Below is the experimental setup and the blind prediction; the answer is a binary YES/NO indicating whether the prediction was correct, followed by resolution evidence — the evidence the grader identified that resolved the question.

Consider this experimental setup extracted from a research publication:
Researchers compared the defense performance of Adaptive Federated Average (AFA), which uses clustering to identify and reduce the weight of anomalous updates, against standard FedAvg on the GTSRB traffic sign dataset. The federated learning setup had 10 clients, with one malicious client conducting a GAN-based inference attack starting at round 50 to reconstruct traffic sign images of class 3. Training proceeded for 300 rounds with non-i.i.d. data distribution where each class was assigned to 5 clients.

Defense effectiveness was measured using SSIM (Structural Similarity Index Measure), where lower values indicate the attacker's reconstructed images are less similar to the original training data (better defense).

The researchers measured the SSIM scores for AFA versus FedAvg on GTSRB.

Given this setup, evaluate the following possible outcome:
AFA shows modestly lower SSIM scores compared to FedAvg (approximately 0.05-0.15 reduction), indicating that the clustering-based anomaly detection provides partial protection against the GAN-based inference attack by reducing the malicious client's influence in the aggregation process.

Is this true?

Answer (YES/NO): NO